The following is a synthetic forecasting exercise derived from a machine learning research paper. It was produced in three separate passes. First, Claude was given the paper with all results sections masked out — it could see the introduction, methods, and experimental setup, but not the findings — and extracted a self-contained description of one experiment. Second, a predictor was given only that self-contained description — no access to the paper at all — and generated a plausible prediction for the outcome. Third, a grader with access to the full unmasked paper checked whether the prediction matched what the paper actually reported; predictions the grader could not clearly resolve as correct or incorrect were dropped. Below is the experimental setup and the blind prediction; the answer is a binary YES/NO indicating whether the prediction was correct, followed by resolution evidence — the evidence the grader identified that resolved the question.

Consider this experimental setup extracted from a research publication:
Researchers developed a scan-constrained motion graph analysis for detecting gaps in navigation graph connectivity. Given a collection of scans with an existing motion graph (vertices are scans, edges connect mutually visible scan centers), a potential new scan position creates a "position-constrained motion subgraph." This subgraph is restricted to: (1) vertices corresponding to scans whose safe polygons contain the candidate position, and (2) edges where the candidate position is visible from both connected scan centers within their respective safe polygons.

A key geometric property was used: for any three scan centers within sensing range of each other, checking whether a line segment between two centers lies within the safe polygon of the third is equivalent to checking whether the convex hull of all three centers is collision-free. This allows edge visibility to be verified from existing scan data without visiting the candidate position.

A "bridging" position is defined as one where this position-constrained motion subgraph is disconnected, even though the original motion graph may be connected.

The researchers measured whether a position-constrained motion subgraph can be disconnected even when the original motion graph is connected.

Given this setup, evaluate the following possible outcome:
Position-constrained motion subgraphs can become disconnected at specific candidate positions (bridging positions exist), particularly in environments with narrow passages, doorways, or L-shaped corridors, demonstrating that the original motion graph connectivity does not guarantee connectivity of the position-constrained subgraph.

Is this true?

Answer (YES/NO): YES